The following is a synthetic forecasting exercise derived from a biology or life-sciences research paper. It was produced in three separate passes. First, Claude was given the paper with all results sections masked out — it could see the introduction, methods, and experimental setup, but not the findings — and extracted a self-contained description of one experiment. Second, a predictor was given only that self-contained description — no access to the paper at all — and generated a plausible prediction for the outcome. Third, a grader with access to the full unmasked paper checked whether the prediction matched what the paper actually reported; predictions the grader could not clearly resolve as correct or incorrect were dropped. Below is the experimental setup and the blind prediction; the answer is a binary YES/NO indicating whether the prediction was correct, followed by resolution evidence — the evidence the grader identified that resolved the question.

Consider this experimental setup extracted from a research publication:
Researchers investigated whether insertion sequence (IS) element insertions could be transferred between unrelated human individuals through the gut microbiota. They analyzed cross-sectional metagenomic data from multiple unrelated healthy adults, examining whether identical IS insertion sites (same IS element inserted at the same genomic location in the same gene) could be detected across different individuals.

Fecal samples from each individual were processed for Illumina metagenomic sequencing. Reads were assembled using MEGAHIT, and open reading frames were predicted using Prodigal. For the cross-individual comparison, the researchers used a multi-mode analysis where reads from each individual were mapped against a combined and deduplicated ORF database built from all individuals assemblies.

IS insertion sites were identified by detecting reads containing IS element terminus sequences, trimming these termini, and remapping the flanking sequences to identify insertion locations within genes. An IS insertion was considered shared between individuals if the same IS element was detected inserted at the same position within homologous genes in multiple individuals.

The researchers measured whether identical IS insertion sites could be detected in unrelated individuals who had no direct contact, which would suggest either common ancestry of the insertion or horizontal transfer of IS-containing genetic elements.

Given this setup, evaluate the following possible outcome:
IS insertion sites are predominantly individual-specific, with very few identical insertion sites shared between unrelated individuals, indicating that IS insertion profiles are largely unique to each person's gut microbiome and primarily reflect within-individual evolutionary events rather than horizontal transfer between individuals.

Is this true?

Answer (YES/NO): YES